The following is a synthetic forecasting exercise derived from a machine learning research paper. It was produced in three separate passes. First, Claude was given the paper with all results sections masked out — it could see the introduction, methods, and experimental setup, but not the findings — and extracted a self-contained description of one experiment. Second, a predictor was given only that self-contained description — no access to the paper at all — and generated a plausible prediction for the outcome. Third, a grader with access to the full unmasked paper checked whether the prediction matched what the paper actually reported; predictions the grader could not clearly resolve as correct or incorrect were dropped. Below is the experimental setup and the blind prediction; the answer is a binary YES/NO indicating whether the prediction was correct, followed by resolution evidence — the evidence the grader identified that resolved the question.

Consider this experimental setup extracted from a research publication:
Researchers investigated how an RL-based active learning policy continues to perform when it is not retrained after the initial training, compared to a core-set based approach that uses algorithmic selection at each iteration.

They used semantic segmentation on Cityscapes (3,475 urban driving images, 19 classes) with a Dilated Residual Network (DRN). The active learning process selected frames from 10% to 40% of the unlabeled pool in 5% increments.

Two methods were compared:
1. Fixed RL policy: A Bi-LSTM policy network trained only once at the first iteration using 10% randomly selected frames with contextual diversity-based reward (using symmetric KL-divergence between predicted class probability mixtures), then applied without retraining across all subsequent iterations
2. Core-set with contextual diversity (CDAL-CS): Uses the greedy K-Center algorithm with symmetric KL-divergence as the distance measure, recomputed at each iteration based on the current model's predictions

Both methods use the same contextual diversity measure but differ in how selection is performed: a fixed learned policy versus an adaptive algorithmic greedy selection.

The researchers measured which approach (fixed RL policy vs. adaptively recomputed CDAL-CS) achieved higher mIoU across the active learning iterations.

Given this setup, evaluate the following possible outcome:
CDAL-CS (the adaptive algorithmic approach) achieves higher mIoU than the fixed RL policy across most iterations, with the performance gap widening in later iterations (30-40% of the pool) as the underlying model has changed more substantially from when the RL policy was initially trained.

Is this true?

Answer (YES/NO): NO